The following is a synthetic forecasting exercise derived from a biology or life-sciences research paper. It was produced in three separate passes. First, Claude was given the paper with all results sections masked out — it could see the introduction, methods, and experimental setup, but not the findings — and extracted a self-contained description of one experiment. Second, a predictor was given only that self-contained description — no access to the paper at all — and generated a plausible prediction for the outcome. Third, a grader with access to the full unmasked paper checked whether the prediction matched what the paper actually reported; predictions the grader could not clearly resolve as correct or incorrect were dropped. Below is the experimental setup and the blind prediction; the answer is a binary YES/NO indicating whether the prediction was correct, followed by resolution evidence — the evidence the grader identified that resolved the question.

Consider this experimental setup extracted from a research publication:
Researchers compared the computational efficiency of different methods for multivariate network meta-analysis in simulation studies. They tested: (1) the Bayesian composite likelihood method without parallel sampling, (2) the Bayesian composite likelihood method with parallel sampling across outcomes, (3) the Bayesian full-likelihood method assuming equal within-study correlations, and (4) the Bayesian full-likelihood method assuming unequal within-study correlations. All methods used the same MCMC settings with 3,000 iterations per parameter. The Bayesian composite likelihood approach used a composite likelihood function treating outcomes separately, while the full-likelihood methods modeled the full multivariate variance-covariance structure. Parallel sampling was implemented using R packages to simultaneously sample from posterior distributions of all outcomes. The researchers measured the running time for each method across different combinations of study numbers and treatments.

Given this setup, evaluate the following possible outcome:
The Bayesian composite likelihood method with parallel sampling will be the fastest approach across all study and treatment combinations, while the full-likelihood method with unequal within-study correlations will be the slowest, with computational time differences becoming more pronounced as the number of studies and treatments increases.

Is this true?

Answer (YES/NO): YES